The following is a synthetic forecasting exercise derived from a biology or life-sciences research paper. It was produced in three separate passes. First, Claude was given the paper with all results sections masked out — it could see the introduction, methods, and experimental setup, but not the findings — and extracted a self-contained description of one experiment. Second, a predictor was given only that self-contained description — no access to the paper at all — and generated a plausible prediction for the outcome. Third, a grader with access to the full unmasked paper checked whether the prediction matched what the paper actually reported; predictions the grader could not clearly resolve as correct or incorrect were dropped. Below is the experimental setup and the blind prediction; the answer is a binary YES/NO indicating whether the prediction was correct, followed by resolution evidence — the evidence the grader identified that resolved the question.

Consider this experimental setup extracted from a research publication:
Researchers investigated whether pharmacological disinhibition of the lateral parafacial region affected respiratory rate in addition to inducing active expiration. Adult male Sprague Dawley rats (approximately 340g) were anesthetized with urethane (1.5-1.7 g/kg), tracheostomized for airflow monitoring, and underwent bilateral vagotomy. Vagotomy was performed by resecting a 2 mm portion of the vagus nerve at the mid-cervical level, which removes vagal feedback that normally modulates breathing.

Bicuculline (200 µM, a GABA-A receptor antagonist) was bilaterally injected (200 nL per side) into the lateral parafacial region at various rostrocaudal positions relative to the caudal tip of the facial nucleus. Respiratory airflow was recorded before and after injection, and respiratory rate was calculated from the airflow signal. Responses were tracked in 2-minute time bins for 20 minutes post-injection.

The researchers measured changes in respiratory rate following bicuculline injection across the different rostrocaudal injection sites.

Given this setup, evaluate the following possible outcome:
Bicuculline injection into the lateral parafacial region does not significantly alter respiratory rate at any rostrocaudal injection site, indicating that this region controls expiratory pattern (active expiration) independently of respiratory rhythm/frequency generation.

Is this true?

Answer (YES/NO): NO